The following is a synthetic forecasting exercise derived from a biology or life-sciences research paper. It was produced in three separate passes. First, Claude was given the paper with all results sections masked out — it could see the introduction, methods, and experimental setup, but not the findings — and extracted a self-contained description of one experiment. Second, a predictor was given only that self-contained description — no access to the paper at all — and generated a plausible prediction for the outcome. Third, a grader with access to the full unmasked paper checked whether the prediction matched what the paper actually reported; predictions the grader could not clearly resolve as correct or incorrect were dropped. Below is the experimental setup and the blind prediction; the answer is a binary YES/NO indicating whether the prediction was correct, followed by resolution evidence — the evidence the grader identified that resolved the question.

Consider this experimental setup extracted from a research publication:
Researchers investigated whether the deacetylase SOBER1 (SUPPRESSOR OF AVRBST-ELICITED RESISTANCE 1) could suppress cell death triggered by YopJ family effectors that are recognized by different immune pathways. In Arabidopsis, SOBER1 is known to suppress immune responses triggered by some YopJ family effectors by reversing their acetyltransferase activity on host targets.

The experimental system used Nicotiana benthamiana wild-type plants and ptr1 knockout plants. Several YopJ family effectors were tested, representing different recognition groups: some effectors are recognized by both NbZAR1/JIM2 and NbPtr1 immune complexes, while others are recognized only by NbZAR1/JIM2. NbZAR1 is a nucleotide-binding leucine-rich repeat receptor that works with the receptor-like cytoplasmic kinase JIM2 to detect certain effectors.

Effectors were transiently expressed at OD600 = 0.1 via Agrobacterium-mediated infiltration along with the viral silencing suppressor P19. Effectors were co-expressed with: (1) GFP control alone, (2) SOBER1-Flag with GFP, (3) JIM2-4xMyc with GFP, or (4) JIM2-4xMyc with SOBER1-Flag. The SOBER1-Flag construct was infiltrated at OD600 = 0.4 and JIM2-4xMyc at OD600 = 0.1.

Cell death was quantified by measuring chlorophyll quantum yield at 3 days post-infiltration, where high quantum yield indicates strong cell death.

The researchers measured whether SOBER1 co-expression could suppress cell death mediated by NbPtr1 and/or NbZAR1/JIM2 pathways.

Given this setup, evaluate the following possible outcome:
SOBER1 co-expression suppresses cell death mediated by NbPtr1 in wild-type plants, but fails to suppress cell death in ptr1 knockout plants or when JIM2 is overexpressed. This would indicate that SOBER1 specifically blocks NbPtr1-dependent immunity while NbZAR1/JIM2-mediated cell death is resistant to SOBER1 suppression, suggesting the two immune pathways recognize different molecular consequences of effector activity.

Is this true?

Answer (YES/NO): NO